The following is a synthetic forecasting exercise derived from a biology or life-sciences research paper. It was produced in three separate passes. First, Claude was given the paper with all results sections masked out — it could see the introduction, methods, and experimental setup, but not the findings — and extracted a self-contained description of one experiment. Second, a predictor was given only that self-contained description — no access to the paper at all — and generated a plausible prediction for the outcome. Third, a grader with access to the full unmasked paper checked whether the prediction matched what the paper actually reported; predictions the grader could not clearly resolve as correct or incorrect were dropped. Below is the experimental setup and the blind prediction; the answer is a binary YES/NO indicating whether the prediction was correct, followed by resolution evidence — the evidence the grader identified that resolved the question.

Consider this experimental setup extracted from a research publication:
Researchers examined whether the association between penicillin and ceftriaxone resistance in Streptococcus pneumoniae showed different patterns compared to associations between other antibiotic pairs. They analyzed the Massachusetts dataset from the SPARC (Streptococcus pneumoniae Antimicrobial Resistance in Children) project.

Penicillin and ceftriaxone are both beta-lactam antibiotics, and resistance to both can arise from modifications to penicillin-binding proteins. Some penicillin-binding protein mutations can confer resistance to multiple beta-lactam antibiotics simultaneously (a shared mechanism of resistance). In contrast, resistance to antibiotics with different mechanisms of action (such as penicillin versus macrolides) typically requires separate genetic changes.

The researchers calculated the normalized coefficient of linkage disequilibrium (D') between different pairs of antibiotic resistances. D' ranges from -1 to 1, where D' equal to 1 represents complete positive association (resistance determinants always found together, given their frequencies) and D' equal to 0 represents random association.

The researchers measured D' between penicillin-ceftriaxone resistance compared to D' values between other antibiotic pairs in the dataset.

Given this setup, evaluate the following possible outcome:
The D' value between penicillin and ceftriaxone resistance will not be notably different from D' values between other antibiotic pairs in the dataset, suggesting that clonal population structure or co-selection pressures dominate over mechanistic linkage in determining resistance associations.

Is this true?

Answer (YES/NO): NO